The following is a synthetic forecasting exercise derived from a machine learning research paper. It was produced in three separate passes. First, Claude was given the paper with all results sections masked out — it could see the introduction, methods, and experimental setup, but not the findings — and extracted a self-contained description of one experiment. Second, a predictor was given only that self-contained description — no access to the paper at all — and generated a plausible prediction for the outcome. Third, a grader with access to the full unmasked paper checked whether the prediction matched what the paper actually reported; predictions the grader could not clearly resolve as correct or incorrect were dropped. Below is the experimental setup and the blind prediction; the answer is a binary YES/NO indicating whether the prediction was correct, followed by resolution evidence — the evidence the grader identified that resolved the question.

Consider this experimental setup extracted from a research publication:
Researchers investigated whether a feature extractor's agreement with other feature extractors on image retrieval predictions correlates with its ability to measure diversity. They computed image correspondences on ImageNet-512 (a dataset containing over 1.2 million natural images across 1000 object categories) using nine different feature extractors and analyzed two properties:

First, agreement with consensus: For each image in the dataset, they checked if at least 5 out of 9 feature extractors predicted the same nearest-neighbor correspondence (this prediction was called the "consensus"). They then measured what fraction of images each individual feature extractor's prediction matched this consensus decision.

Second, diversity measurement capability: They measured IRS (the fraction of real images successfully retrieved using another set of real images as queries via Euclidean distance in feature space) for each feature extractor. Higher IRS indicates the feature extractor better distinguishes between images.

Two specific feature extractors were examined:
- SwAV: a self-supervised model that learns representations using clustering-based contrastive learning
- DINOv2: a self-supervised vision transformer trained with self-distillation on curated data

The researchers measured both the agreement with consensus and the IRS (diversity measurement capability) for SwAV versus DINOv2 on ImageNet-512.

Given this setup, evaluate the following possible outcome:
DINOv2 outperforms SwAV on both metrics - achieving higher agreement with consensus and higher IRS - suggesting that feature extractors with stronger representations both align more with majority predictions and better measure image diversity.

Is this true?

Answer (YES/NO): NO